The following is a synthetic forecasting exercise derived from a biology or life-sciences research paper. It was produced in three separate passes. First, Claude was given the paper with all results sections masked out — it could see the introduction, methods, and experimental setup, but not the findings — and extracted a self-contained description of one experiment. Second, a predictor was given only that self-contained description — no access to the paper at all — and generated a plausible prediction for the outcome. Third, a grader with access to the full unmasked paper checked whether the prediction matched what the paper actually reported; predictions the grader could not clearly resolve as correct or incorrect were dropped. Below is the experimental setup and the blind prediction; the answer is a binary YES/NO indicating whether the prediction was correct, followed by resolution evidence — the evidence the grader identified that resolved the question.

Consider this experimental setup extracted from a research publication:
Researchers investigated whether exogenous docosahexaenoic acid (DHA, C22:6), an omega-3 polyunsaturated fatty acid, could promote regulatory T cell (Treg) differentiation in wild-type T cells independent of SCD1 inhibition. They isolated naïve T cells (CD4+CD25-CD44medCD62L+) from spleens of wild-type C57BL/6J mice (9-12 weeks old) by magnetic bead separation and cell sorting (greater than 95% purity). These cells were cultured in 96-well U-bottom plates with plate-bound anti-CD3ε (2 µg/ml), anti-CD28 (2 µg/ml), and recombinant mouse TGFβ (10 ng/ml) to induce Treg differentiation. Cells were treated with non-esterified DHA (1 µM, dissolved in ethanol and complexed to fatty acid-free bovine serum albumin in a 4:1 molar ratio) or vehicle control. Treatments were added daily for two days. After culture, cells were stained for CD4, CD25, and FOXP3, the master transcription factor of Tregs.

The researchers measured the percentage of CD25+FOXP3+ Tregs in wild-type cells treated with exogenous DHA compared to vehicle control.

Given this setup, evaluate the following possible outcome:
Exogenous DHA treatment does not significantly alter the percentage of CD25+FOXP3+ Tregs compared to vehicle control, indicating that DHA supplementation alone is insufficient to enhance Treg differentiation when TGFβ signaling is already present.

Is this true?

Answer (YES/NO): NO